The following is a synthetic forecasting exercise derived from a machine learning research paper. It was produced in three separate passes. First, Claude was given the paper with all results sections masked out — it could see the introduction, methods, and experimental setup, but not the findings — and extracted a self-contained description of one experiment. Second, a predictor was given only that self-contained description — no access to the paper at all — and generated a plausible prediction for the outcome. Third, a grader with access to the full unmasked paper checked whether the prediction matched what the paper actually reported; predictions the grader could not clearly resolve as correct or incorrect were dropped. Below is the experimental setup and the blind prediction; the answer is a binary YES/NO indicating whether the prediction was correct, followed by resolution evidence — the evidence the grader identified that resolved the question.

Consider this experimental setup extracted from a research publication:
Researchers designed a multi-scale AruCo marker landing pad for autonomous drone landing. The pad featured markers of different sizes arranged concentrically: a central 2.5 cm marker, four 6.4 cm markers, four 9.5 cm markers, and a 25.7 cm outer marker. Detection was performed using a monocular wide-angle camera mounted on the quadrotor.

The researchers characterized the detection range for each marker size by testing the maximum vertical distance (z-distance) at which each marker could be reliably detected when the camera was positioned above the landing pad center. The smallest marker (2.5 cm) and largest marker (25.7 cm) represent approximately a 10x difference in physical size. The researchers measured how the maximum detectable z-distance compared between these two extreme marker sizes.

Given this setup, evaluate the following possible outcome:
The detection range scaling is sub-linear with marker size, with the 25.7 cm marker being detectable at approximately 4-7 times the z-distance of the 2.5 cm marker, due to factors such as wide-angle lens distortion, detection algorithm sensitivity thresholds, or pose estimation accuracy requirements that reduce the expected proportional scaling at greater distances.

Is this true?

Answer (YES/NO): NO